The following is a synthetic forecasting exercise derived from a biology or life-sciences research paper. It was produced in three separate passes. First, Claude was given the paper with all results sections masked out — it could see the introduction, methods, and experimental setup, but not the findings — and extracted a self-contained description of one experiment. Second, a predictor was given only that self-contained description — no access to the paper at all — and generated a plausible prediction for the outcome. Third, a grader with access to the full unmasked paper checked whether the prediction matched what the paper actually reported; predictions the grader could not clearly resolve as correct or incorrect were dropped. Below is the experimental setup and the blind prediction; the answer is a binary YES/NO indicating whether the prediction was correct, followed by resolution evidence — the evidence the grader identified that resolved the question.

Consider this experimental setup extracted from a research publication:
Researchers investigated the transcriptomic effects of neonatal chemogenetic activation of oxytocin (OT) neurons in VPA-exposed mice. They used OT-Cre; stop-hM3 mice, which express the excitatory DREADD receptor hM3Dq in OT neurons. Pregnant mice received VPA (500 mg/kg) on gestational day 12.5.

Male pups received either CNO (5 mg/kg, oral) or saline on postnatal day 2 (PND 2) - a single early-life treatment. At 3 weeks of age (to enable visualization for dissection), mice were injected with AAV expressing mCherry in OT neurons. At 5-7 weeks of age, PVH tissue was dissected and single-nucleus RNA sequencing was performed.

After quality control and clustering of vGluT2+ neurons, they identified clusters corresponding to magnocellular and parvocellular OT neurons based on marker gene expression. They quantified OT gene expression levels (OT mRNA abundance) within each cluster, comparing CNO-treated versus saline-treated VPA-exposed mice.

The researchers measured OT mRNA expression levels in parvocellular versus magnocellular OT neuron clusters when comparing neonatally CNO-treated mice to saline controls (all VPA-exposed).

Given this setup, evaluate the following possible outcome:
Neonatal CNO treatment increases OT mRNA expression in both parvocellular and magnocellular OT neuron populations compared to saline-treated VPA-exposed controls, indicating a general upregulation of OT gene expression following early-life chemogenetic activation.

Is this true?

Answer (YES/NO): NO